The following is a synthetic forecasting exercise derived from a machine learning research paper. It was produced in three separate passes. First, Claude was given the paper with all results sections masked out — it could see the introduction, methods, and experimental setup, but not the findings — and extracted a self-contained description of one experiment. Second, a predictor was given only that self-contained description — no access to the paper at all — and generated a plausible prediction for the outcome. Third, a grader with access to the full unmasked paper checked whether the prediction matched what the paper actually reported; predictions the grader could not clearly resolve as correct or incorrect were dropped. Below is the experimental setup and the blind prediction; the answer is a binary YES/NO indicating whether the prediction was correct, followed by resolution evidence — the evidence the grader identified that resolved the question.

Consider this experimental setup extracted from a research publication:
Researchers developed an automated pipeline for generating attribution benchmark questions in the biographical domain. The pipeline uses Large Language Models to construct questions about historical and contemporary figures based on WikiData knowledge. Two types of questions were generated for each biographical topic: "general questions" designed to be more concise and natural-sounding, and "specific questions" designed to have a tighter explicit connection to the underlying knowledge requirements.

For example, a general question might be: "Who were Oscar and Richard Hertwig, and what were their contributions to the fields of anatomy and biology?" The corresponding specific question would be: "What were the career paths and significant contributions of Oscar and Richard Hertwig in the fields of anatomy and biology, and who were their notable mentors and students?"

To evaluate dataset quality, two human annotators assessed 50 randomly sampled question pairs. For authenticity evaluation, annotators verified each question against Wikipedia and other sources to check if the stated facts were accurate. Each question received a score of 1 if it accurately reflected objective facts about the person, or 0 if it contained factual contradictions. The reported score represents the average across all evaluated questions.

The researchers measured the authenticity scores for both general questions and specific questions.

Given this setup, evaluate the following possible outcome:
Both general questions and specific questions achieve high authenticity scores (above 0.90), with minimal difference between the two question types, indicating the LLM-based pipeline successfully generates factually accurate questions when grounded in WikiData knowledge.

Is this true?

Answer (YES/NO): YES